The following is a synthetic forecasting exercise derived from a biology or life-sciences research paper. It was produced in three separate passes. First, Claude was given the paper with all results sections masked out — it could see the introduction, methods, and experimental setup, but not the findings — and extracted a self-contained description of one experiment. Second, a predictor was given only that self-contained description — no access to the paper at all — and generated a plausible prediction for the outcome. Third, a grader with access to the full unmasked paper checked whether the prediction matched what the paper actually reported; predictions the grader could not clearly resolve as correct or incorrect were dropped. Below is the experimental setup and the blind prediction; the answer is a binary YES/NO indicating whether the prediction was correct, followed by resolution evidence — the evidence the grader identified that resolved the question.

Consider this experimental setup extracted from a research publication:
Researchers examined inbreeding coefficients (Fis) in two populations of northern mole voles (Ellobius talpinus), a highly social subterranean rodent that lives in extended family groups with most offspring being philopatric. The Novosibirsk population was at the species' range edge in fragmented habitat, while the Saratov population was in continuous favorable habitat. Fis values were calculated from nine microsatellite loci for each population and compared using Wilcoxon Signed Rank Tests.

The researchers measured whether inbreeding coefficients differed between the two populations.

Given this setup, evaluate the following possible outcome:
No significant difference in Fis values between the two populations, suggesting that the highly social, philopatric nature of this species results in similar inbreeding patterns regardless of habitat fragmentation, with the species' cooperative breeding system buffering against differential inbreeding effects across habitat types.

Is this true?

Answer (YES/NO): NO